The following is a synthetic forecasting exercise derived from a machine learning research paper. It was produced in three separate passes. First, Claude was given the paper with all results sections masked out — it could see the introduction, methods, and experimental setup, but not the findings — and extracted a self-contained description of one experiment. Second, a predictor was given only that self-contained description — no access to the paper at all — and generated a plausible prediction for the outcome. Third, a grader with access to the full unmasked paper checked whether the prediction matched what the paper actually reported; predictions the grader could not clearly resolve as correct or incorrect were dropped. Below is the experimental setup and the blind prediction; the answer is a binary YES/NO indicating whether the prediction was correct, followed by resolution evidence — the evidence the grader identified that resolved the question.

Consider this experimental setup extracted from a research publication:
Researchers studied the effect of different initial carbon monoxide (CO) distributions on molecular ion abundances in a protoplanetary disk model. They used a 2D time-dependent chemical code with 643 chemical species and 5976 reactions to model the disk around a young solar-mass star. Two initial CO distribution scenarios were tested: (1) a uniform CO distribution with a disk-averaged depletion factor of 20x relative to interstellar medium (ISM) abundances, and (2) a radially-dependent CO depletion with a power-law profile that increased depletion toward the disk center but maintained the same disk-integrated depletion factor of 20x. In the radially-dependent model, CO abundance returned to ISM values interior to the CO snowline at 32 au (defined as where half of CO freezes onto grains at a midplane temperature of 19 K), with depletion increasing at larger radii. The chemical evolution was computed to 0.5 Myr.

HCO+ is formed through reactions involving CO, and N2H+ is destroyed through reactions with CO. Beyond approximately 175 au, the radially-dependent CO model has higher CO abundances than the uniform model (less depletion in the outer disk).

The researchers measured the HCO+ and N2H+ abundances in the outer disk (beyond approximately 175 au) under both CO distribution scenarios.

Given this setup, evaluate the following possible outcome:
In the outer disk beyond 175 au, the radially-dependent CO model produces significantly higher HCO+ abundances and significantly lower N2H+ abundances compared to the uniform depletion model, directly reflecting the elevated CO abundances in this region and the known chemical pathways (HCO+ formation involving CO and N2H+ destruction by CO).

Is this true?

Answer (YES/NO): NO